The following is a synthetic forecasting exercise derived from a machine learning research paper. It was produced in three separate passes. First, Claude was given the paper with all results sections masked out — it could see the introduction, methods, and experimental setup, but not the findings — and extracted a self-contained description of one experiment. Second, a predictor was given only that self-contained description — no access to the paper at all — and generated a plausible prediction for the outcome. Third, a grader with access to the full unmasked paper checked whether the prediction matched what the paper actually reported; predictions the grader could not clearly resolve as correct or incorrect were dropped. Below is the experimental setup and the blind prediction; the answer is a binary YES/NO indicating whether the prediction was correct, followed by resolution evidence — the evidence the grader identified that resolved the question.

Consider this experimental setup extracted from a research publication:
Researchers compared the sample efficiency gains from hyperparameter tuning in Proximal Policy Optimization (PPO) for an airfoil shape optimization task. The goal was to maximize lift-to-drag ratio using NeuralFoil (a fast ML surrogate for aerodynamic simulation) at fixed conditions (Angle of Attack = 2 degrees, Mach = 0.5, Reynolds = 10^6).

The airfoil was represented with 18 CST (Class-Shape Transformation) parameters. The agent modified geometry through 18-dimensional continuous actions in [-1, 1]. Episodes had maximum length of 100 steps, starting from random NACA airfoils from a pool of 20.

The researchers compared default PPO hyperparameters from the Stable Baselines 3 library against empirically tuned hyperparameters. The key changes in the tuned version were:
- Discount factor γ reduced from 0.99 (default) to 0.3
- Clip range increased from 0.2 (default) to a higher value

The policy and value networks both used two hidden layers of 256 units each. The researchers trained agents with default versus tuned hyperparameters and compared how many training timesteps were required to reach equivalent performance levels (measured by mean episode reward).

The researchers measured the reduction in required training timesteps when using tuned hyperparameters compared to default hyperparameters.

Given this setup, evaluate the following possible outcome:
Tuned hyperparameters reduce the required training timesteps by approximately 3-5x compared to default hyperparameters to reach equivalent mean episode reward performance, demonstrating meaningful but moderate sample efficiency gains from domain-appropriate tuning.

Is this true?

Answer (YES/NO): NO